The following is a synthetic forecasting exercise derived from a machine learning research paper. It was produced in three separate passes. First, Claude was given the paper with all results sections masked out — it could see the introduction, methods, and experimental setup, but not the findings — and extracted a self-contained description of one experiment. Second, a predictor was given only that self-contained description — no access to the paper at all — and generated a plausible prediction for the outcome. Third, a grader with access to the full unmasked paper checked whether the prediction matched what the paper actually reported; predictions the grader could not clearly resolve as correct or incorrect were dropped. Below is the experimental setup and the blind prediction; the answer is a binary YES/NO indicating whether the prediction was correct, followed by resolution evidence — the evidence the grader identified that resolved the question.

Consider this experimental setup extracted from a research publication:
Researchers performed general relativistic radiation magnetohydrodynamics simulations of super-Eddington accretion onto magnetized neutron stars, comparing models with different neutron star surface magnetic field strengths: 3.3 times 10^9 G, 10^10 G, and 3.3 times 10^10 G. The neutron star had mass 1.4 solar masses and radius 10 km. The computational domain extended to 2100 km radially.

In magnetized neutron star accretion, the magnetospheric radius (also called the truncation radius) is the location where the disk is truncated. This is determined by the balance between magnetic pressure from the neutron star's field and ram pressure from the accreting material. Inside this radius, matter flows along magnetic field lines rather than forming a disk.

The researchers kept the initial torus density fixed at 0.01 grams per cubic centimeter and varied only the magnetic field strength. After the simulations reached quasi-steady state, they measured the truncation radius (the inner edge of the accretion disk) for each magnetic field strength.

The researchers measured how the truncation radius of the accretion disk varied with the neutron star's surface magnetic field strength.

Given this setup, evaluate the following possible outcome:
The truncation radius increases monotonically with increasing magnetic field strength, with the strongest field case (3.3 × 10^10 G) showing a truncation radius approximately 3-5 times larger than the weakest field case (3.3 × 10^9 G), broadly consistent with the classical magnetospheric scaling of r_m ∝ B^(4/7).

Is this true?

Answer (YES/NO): YES